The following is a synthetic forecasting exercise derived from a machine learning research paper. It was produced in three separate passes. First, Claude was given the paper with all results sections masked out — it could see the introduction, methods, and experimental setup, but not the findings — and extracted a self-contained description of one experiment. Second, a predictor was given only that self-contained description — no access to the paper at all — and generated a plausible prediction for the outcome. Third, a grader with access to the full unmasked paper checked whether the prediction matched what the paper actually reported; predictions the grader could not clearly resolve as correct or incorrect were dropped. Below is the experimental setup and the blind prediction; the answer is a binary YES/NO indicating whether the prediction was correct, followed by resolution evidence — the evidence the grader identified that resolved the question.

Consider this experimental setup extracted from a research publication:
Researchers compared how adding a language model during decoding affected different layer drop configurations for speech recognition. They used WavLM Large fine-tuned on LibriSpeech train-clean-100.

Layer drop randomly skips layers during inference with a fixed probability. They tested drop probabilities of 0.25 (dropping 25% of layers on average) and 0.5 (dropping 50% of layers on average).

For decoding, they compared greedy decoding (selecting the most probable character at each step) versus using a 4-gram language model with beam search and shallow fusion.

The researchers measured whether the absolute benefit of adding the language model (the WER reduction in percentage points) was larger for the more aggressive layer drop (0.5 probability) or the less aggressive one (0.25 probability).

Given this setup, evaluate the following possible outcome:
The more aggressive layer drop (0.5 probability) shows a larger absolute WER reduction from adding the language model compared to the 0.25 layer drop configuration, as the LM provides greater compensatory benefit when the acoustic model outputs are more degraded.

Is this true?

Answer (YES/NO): YES